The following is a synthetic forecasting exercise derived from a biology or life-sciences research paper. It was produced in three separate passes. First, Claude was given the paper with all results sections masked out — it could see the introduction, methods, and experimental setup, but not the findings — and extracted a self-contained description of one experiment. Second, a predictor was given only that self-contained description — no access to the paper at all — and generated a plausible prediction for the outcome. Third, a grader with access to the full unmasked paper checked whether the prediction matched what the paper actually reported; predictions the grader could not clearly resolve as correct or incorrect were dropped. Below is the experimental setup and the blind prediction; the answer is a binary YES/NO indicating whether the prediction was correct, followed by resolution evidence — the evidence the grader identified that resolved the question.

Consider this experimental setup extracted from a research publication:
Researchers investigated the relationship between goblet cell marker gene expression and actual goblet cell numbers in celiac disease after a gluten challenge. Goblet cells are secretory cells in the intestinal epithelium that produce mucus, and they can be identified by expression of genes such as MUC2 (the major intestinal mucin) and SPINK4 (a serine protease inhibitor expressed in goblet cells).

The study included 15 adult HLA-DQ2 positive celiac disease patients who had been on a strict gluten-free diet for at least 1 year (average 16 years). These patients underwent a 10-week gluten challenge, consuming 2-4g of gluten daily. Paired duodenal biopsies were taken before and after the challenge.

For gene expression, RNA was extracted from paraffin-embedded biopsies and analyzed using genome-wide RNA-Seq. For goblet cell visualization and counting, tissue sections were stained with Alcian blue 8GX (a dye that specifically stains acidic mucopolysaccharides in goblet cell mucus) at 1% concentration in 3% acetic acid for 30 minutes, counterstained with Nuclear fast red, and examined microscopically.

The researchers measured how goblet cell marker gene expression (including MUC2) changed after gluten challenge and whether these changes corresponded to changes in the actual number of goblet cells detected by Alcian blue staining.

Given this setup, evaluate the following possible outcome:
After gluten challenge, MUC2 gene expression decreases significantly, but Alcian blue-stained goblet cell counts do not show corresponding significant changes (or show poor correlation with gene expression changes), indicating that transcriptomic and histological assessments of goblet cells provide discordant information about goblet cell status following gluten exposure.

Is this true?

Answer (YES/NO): NO